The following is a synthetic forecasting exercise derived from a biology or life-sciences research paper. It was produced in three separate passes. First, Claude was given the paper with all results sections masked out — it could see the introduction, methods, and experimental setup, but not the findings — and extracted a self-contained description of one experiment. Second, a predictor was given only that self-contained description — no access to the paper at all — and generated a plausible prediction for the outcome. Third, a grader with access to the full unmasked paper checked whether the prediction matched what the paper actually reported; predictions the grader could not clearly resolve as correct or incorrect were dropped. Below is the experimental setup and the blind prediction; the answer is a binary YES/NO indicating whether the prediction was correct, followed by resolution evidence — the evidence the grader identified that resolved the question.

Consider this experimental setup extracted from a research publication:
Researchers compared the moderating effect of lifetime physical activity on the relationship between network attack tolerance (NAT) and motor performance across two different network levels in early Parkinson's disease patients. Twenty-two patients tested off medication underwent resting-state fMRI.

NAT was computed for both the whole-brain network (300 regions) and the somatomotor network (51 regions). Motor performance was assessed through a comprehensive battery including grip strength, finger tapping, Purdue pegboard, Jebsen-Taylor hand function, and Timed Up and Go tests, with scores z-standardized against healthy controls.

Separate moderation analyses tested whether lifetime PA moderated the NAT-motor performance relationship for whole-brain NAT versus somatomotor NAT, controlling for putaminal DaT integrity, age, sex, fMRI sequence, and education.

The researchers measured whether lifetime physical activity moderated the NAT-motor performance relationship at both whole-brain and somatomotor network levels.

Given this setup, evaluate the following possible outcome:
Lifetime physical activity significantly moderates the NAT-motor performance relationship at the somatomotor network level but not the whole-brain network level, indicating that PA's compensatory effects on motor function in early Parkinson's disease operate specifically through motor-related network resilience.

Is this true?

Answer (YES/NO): NO